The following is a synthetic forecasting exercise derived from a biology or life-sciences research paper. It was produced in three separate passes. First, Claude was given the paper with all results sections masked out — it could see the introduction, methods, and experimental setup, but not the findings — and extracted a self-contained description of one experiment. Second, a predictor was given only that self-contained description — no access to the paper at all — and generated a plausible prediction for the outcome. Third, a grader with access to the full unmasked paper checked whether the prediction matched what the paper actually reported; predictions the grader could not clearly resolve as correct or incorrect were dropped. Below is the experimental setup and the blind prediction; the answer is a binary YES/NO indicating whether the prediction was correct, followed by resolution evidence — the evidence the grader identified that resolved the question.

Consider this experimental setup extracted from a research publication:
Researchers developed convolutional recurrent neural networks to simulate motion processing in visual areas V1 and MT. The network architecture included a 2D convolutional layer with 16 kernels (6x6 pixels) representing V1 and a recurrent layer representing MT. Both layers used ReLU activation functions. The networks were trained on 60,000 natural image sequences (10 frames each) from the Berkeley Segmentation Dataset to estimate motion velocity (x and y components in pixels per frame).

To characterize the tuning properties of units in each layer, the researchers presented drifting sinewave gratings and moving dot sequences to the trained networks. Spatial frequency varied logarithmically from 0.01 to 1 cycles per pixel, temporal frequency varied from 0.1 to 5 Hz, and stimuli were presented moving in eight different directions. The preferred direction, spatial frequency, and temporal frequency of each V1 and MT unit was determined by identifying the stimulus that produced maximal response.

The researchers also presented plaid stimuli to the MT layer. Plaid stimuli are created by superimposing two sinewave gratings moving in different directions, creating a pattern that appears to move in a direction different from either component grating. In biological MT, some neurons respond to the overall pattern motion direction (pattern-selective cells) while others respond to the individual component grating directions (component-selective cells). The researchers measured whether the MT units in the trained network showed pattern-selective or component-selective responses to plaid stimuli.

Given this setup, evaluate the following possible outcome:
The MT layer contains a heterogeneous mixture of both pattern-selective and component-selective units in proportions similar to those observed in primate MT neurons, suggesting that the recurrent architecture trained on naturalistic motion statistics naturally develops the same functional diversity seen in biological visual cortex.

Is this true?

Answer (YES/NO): NO